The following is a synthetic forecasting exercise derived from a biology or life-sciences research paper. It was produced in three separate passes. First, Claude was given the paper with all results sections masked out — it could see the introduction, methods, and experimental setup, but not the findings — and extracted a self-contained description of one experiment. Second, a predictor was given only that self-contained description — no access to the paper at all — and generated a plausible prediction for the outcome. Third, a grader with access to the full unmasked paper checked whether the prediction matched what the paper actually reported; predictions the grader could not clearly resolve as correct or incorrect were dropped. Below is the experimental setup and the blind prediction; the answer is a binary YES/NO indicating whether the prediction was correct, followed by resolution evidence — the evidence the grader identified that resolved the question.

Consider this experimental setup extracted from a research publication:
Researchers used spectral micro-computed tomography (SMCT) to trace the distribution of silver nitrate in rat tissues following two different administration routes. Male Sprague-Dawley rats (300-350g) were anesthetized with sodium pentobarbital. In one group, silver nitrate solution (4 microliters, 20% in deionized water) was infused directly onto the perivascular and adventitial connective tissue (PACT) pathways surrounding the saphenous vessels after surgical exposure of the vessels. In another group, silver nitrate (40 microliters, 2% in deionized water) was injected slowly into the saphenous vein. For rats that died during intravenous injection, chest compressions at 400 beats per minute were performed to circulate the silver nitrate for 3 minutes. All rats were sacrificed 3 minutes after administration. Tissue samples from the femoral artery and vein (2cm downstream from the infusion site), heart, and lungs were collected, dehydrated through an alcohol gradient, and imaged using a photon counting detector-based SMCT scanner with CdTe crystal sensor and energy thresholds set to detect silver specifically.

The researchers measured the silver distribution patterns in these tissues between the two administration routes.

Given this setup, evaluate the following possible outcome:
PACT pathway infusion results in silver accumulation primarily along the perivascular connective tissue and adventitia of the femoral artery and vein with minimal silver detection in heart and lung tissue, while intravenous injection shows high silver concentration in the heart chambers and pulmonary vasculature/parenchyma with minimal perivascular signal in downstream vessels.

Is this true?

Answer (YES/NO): NO